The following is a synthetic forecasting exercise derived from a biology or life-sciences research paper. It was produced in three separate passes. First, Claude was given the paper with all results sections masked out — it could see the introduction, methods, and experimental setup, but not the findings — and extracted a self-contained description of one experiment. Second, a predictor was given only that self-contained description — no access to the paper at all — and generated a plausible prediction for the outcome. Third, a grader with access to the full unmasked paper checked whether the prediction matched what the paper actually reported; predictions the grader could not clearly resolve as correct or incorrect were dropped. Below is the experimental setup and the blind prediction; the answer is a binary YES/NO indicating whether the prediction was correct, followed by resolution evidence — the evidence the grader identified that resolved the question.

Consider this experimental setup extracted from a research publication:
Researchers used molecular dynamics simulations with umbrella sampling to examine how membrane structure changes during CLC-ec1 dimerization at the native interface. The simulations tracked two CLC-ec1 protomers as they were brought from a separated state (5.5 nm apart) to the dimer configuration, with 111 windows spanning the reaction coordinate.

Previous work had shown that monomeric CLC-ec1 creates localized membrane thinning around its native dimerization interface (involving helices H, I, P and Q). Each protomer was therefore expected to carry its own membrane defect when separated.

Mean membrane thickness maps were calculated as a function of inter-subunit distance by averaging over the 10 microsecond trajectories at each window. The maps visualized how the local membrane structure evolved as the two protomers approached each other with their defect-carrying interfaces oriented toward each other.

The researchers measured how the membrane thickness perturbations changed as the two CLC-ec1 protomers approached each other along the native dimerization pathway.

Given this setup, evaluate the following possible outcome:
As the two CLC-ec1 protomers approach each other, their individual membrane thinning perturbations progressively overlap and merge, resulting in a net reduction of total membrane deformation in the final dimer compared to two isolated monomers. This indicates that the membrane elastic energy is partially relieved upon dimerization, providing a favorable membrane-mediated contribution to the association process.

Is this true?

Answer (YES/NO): YES